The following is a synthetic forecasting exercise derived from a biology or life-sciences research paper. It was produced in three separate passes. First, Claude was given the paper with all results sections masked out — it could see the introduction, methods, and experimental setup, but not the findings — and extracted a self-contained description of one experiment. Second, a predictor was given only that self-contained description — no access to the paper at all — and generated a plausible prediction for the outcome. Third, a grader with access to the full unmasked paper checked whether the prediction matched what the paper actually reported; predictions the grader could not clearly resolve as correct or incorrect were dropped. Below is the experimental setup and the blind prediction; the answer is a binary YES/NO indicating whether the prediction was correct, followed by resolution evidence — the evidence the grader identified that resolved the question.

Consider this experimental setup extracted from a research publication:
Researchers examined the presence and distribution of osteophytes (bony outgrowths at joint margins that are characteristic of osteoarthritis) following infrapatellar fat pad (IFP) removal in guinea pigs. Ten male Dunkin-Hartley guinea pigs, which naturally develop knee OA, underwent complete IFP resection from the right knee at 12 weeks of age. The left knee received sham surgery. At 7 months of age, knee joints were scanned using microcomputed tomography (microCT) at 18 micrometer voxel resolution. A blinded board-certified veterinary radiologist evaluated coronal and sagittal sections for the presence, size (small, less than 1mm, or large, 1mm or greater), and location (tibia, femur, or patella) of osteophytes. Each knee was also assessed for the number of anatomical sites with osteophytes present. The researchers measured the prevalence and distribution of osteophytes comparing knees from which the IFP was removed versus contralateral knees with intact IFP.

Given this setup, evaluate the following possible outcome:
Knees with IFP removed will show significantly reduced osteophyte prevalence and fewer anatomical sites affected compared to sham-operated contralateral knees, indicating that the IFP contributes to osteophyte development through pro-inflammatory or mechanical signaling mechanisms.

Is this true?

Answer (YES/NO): YES